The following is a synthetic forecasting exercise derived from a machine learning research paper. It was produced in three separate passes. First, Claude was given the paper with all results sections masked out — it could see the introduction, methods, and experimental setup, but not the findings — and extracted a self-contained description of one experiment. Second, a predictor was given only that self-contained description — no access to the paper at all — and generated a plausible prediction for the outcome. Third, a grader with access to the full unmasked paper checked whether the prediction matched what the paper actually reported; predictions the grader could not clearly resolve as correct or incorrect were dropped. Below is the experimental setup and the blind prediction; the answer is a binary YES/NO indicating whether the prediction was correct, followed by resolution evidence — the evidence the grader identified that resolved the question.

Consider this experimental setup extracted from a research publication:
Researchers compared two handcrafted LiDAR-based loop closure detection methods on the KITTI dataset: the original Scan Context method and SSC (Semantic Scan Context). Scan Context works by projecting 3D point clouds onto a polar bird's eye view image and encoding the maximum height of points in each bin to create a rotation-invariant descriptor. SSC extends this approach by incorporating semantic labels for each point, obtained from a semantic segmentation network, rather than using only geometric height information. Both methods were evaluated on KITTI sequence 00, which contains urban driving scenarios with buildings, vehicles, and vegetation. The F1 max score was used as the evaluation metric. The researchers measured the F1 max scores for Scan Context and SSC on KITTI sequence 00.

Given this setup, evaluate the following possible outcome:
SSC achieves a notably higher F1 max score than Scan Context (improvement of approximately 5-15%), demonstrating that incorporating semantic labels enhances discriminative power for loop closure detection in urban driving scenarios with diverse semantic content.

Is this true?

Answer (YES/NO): NO